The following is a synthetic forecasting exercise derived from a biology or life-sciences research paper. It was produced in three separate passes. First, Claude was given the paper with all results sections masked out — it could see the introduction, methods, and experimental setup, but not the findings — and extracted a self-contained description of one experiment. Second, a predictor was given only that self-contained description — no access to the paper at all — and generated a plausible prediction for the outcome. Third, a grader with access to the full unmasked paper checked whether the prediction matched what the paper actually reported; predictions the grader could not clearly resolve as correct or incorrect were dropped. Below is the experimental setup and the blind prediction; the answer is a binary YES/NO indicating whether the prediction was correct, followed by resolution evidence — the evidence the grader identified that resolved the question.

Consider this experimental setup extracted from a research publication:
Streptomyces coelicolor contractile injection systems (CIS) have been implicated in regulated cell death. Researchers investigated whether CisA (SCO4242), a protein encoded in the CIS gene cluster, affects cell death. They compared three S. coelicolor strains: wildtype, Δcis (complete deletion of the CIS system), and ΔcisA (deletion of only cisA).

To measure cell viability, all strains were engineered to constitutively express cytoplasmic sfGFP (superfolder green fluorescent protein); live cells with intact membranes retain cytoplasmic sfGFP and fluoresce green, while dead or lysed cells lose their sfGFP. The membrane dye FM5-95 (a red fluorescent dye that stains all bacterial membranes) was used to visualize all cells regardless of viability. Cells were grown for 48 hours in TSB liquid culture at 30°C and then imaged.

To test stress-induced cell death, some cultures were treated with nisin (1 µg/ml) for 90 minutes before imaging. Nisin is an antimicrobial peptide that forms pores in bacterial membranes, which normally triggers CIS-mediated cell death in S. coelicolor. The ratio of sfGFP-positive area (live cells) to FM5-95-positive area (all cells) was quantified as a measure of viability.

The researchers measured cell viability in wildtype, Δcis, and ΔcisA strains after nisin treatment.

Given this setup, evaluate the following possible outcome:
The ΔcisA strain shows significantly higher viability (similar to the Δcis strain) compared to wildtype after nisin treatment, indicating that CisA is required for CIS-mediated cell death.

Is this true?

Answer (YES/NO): YES